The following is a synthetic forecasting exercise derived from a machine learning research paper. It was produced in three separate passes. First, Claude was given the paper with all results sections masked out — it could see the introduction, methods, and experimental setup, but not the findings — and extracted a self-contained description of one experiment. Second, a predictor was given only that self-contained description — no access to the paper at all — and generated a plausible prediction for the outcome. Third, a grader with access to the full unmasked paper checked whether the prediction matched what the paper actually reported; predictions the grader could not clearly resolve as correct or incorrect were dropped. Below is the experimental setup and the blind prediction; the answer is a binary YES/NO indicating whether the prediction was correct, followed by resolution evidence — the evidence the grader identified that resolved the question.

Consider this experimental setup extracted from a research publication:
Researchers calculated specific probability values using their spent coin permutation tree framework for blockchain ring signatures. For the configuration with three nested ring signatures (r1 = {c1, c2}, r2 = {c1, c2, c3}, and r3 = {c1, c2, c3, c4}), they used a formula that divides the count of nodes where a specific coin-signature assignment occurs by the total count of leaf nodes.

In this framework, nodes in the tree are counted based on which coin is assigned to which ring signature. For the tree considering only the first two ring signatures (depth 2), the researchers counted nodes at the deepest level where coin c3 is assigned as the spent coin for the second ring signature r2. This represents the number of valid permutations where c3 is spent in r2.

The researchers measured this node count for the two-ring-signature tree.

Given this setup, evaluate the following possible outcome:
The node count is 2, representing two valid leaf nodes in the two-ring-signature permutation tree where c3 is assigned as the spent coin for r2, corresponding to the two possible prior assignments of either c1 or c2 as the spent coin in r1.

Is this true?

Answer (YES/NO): YES